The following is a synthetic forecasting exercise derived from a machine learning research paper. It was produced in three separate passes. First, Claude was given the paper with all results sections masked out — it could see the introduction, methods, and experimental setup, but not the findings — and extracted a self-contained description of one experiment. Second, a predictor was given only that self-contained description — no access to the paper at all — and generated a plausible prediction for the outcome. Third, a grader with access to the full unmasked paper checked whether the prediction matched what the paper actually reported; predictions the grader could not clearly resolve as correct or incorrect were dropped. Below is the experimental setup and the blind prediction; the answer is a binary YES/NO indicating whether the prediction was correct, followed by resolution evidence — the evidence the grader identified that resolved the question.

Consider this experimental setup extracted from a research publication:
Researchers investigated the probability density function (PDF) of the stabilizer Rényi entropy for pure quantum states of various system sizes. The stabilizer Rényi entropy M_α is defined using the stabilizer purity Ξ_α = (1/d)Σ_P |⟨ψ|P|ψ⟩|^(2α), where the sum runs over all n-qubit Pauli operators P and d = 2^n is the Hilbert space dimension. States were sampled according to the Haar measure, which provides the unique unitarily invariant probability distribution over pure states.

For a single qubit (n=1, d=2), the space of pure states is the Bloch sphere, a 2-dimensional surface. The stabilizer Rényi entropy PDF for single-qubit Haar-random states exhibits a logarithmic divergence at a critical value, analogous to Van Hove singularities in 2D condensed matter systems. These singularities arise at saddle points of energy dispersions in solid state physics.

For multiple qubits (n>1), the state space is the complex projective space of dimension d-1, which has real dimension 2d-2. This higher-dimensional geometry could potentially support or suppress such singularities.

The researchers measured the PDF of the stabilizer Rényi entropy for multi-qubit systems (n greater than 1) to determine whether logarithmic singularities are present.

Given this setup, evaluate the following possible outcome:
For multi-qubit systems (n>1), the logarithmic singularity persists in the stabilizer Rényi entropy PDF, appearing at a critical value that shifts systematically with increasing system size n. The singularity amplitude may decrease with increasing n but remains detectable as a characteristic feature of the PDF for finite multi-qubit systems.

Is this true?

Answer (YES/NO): NO